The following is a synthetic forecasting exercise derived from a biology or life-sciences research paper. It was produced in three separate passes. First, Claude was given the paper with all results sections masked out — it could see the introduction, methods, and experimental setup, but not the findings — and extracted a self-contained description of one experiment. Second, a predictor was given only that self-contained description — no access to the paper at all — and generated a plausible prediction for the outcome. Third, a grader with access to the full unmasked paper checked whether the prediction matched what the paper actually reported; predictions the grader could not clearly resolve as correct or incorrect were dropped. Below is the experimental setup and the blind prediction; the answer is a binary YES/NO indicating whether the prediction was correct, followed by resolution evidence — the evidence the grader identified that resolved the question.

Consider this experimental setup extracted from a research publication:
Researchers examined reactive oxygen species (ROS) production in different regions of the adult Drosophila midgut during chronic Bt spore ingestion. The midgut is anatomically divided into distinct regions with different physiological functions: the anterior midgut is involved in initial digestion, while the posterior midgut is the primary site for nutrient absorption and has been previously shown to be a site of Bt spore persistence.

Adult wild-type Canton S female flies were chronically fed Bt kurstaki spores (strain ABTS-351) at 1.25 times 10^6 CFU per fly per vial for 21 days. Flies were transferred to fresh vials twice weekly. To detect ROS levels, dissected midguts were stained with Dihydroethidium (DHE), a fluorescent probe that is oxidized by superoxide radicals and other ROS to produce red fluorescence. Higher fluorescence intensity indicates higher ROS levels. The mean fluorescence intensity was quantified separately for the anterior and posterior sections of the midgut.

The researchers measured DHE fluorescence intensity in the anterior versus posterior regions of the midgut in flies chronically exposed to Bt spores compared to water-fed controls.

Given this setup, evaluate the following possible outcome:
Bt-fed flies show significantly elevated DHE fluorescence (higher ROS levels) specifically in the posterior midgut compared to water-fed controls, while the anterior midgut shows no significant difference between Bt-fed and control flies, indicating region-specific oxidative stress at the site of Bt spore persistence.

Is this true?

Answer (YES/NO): NO